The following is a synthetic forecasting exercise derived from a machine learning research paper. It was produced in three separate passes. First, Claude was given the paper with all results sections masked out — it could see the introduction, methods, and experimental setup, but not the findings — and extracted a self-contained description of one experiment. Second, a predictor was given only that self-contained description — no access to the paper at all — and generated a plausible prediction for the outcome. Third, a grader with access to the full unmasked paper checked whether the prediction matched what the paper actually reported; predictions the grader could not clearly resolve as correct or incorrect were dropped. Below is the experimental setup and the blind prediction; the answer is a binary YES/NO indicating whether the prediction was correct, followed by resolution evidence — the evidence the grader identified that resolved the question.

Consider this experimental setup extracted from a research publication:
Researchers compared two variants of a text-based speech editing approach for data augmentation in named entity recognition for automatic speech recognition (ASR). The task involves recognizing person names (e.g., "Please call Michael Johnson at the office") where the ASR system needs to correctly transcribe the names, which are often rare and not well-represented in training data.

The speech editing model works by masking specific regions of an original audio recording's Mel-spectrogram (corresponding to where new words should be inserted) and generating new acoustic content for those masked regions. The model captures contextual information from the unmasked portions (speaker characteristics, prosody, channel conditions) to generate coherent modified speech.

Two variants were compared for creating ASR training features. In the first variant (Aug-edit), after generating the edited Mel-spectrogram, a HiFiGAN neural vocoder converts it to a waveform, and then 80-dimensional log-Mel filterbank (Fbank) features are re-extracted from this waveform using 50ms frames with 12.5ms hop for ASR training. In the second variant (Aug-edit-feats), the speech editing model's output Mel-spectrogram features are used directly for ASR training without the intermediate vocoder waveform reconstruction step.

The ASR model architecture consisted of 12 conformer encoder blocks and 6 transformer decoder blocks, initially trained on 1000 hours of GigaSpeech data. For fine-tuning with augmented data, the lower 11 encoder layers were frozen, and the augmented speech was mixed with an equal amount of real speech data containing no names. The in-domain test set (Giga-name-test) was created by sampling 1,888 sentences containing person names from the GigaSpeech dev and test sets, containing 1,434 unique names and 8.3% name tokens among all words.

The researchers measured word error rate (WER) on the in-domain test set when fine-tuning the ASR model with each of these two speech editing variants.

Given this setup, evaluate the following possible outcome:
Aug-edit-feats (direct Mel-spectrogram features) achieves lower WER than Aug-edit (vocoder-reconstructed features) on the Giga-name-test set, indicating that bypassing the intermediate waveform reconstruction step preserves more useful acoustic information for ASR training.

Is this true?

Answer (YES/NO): NO